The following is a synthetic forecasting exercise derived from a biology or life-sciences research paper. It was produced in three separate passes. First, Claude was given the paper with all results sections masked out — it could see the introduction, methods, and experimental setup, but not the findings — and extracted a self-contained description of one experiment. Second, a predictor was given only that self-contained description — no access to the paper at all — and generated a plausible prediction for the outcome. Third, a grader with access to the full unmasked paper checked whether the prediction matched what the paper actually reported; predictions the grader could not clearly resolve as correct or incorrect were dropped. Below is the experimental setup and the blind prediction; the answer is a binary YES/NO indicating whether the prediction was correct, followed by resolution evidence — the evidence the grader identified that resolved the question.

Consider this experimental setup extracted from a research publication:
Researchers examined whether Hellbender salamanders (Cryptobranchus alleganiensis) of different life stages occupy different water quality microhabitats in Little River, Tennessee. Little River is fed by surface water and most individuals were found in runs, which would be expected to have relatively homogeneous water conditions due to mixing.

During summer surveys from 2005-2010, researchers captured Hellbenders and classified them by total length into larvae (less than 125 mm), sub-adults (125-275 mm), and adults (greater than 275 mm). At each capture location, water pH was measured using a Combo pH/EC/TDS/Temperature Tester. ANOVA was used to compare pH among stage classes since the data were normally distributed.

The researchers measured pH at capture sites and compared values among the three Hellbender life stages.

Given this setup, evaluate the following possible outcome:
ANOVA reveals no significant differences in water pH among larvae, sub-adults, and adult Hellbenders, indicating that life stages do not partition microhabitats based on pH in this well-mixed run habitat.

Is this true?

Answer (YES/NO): YES